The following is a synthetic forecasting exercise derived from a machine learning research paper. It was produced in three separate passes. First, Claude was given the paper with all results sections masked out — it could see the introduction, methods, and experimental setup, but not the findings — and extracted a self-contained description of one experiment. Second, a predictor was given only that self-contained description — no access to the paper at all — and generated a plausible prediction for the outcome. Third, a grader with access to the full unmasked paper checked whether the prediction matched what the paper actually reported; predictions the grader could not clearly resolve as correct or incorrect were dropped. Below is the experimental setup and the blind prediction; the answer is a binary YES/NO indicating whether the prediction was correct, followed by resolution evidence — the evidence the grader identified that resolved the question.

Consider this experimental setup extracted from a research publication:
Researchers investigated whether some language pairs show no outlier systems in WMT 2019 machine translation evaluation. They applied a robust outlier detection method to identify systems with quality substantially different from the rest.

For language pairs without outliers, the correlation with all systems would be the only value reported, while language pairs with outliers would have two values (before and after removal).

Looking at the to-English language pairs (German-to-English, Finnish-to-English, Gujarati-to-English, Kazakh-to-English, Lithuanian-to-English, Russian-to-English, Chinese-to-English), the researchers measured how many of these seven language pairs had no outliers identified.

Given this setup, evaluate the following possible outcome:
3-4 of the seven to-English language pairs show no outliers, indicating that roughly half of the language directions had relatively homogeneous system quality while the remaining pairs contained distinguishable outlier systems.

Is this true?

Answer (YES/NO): NO